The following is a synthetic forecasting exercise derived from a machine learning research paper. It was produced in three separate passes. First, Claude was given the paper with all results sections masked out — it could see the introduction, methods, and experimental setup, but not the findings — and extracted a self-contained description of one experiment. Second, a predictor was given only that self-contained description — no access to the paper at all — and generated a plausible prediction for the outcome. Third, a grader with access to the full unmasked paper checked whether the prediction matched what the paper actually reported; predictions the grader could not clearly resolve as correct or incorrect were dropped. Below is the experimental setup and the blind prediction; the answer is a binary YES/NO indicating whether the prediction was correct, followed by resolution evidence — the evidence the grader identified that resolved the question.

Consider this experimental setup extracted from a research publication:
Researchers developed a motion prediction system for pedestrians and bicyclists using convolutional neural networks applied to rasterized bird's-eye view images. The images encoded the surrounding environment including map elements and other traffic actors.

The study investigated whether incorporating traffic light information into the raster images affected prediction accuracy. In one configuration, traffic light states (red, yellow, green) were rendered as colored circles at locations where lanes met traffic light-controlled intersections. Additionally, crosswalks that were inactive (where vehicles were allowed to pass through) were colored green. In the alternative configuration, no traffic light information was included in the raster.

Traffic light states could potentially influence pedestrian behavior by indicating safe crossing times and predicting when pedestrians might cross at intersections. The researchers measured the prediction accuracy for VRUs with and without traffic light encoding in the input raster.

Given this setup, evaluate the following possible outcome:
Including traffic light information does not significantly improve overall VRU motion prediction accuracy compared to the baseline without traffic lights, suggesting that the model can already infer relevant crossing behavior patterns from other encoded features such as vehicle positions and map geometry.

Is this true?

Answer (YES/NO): NO